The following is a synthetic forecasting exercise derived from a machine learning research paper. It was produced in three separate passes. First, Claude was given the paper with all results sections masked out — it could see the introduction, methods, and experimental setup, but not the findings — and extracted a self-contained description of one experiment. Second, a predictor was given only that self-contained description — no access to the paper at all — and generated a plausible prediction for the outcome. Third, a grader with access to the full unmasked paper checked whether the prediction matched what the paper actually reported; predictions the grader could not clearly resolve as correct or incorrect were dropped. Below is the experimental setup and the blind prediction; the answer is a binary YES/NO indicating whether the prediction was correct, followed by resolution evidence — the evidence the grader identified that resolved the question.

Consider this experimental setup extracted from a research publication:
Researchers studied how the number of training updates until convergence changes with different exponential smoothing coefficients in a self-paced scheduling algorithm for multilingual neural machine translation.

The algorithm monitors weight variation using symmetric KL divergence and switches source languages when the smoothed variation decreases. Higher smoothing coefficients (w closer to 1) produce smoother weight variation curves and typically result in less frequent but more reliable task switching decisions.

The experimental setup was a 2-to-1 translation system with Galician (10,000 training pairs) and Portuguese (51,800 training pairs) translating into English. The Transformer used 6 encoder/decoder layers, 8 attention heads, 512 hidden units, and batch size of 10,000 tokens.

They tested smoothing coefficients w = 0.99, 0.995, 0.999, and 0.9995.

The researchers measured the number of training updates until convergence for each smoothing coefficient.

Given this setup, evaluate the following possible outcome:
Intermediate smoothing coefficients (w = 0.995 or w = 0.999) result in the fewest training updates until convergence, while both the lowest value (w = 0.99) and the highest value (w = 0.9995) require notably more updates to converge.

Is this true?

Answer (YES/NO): NO